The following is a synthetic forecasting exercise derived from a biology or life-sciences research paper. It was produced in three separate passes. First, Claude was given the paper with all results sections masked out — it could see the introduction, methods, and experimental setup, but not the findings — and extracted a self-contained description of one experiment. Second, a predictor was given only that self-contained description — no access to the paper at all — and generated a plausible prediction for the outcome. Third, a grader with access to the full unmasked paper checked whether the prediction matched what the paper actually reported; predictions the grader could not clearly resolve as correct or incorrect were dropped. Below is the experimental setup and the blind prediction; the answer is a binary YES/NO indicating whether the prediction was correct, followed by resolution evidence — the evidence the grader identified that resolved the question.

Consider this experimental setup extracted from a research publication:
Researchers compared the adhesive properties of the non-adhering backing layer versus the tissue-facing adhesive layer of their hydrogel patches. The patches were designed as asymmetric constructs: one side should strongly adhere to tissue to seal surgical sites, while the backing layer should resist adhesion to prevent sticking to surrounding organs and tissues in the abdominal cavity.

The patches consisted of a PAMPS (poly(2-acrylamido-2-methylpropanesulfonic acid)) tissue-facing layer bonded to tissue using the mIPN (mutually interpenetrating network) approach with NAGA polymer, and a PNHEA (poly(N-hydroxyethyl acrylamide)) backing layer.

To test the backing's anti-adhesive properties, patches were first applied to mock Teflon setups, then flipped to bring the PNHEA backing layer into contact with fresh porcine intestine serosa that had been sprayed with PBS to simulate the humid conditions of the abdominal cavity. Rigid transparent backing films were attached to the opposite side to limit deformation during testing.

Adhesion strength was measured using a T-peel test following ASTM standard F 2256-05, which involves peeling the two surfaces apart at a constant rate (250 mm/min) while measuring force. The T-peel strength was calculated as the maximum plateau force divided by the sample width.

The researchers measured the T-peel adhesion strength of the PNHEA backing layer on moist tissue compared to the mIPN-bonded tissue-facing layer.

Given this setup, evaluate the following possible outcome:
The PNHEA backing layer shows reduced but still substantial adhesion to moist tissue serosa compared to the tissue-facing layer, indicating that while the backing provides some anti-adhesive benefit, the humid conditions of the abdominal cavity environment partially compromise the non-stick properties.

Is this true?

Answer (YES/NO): NO